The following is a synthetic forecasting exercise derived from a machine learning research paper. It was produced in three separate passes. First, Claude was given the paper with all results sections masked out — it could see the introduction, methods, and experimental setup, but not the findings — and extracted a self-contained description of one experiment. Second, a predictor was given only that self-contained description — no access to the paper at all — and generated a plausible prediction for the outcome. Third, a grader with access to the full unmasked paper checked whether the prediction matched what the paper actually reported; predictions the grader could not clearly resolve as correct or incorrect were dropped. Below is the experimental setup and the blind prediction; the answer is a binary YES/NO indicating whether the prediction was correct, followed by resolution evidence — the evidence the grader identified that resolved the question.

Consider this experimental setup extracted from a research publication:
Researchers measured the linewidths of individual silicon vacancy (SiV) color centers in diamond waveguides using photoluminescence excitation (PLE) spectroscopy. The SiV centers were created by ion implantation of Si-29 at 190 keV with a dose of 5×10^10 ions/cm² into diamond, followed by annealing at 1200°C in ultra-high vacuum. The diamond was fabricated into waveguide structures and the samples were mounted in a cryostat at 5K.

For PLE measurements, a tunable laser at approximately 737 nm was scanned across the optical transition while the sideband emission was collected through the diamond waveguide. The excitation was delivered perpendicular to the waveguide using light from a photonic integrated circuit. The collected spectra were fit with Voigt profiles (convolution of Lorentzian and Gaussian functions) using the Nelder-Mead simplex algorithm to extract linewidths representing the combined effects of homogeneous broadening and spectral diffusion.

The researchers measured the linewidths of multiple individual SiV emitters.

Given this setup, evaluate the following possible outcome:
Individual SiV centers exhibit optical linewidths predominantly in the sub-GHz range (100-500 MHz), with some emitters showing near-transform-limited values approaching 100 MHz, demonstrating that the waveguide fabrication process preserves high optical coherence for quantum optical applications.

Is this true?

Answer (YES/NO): NO